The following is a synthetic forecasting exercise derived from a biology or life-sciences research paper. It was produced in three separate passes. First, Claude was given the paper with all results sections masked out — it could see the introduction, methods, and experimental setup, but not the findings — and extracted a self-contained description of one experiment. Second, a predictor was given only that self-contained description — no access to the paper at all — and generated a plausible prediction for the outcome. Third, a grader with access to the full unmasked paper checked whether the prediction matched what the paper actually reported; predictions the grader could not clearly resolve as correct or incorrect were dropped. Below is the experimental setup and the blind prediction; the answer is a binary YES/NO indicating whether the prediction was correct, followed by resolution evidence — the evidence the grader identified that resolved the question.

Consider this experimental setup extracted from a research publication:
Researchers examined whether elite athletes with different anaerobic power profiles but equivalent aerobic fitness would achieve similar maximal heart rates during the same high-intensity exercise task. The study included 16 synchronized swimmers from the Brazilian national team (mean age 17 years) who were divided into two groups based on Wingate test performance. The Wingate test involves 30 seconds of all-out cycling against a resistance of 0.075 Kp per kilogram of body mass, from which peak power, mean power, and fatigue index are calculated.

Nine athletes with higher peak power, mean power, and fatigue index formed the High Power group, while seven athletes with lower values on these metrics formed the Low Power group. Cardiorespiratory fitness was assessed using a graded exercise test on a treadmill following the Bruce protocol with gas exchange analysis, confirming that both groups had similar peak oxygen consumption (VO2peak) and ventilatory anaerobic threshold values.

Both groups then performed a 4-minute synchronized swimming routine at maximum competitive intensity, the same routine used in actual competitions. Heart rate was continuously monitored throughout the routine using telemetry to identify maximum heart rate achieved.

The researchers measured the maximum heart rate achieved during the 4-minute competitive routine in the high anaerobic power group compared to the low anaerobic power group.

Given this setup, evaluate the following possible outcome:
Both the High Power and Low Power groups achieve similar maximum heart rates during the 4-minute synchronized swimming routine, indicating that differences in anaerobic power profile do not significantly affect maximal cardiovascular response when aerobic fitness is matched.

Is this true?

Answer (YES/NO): YES